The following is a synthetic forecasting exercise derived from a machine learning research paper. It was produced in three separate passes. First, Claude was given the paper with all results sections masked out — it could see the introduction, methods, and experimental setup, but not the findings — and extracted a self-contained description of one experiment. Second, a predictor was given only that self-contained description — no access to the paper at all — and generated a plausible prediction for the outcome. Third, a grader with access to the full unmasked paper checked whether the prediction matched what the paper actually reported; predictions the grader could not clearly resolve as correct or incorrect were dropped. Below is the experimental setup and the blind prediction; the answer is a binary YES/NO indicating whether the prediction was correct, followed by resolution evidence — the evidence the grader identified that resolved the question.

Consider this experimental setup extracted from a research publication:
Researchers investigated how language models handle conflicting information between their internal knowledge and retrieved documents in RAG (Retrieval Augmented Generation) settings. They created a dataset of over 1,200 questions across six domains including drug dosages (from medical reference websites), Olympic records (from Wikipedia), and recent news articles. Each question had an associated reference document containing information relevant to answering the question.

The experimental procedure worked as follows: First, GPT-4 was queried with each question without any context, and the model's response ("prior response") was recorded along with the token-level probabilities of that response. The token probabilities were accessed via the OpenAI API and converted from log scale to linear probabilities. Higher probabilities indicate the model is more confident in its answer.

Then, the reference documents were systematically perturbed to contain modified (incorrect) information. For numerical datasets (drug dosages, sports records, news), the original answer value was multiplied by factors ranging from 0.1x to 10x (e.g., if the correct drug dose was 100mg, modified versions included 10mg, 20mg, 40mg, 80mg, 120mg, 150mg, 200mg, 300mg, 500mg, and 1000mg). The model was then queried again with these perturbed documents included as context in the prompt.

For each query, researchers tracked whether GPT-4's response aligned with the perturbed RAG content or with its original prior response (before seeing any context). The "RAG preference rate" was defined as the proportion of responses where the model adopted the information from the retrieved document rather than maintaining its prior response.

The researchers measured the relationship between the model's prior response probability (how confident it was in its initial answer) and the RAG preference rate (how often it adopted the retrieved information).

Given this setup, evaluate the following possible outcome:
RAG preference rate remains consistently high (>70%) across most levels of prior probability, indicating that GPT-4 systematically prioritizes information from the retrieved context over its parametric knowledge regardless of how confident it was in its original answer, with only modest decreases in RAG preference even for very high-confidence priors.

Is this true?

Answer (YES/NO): NO